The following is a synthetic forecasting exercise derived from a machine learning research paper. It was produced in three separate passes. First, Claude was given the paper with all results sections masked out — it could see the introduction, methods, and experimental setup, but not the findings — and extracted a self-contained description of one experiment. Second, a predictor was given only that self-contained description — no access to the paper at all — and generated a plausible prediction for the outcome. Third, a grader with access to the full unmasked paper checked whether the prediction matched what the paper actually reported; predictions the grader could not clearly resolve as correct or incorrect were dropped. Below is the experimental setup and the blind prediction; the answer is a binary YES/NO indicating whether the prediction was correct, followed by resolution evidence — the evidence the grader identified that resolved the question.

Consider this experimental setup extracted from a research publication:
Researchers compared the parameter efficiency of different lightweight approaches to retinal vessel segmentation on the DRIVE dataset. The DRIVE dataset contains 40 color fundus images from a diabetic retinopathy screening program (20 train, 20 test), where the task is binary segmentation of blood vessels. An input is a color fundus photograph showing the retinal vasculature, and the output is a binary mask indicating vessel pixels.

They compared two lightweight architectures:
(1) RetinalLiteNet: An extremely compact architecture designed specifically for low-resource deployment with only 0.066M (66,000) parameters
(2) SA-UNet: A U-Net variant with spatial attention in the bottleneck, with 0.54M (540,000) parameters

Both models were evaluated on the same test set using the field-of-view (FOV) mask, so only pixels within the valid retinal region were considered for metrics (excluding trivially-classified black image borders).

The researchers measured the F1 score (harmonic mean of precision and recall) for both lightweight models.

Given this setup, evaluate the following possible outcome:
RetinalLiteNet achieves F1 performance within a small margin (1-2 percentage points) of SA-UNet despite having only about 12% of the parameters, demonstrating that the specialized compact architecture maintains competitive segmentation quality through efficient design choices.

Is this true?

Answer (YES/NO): NO